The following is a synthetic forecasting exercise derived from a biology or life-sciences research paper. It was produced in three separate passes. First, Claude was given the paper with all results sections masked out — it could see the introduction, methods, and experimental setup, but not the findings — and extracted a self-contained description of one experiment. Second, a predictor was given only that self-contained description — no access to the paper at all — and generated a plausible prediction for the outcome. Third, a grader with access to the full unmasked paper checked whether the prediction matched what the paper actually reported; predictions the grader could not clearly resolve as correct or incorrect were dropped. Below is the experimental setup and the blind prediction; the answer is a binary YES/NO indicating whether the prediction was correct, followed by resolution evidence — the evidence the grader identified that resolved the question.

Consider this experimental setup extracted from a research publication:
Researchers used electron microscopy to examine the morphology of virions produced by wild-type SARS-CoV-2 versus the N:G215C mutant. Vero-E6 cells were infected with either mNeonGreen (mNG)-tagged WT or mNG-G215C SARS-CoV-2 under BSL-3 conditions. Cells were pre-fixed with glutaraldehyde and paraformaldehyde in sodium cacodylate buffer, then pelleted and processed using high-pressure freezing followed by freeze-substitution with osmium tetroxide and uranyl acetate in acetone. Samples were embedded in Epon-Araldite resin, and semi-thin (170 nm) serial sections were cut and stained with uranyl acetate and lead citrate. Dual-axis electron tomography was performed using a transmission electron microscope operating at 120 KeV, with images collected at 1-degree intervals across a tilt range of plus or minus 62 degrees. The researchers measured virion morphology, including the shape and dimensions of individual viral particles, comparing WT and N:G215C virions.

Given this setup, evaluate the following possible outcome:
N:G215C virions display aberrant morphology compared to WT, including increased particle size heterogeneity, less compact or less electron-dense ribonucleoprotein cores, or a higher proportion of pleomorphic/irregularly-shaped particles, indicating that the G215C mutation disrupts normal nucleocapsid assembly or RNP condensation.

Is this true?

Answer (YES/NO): NO